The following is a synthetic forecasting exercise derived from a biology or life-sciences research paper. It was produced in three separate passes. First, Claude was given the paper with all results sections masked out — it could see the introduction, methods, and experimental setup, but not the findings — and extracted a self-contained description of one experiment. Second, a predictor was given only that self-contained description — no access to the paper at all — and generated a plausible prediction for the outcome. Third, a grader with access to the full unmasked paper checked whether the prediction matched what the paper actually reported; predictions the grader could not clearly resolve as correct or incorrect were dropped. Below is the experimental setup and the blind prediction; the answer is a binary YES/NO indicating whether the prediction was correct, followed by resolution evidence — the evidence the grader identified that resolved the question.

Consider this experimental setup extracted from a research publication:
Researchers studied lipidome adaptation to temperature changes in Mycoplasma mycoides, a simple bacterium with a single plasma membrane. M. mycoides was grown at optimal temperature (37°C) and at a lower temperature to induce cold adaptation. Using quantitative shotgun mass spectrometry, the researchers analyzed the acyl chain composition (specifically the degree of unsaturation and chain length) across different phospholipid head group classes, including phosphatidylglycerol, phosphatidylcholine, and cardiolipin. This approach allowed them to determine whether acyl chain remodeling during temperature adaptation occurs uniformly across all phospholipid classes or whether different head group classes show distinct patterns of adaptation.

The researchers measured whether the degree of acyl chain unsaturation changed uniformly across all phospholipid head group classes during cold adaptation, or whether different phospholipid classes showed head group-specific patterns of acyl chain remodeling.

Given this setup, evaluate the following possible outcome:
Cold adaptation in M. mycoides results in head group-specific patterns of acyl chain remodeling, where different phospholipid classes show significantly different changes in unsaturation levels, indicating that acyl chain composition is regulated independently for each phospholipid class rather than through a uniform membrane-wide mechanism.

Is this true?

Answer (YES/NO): YES